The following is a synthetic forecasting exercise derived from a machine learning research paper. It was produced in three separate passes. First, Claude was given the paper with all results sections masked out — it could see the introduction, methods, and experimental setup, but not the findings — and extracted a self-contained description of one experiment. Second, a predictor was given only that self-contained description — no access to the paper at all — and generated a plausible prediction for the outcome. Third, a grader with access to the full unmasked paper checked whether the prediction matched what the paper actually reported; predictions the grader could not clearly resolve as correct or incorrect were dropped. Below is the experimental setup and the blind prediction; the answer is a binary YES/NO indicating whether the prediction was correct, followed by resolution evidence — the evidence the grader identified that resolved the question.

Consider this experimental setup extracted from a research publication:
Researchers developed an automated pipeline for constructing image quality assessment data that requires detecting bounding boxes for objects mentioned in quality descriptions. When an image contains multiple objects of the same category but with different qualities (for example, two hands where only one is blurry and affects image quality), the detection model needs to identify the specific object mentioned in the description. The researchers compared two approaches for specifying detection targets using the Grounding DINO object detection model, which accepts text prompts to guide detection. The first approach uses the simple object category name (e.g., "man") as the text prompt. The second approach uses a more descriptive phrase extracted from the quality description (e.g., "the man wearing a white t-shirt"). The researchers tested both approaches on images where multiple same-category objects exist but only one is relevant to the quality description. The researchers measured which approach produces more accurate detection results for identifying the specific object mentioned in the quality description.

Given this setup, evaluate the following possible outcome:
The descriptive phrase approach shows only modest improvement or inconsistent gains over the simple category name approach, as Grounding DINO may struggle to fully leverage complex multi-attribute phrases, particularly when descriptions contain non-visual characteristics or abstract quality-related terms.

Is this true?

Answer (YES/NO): NO